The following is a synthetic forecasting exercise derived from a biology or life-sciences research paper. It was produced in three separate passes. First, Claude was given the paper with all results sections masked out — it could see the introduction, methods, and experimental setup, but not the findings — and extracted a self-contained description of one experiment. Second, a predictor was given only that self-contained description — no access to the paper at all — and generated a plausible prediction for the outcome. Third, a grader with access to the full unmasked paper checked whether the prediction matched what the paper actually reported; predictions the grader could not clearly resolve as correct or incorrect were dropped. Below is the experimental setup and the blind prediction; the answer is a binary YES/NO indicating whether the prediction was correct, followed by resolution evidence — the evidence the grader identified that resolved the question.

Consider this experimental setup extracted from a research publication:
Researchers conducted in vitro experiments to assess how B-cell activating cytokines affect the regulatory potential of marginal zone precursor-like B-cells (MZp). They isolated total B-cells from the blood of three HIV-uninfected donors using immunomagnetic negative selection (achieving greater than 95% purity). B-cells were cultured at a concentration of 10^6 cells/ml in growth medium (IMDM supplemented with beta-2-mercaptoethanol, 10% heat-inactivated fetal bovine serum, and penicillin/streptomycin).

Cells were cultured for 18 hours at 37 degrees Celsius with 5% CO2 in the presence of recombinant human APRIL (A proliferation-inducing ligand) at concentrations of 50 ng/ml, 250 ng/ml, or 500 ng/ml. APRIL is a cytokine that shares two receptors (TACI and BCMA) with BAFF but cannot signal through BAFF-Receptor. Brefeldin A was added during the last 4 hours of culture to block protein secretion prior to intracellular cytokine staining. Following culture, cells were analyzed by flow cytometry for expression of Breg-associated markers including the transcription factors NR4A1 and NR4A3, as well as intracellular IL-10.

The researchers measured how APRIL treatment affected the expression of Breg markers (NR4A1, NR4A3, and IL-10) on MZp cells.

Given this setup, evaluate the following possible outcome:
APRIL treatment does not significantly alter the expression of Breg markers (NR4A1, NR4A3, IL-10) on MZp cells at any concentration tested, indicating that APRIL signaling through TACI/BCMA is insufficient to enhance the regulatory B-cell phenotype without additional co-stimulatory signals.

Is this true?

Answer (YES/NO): NO